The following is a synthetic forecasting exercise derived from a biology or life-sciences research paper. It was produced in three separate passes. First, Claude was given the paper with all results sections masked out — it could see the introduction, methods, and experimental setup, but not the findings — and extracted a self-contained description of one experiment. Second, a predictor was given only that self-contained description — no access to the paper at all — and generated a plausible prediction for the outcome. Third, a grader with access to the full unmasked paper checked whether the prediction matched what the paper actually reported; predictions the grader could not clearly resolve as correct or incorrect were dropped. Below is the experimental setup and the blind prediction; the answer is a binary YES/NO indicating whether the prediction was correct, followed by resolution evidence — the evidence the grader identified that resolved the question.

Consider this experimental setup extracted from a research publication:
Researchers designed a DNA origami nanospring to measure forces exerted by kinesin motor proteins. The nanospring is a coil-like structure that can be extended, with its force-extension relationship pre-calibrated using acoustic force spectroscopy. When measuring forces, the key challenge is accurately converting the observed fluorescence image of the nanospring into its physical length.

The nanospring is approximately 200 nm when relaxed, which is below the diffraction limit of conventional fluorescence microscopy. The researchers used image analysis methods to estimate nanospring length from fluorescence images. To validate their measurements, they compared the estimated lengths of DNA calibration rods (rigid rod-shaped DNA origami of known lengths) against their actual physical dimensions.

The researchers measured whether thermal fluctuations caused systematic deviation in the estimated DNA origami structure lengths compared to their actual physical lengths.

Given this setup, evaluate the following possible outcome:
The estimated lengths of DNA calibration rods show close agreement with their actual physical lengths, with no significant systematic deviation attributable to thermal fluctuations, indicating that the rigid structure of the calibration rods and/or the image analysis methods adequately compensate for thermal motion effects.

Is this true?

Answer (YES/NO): NO